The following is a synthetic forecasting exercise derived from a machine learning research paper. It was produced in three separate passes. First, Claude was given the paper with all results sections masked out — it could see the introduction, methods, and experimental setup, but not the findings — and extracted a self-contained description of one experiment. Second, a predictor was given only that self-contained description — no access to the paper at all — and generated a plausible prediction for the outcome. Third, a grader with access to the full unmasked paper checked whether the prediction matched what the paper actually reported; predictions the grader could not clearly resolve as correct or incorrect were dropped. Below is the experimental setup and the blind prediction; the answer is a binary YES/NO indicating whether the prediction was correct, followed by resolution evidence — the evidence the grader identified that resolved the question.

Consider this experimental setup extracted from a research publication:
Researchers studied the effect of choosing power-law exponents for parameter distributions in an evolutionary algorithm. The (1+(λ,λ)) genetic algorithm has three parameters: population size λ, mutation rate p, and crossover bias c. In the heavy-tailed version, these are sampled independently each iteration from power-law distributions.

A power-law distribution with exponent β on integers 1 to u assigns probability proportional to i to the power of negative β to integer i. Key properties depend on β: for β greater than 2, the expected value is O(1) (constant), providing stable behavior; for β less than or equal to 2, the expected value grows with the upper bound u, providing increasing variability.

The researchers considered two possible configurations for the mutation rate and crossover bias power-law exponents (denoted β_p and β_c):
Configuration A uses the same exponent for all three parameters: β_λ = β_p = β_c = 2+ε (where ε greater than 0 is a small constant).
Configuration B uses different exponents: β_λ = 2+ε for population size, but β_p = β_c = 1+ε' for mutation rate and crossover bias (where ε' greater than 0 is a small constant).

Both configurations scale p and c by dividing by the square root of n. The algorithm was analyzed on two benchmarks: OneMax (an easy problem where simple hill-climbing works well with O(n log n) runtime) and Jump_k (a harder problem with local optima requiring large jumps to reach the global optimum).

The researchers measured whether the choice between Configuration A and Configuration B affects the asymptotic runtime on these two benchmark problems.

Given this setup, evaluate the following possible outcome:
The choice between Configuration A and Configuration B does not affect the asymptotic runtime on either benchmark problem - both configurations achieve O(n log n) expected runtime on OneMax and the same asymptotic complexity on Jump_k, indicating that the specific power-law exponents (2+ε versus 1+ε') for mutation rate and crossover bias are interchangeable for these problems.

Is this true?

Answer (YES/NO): YES